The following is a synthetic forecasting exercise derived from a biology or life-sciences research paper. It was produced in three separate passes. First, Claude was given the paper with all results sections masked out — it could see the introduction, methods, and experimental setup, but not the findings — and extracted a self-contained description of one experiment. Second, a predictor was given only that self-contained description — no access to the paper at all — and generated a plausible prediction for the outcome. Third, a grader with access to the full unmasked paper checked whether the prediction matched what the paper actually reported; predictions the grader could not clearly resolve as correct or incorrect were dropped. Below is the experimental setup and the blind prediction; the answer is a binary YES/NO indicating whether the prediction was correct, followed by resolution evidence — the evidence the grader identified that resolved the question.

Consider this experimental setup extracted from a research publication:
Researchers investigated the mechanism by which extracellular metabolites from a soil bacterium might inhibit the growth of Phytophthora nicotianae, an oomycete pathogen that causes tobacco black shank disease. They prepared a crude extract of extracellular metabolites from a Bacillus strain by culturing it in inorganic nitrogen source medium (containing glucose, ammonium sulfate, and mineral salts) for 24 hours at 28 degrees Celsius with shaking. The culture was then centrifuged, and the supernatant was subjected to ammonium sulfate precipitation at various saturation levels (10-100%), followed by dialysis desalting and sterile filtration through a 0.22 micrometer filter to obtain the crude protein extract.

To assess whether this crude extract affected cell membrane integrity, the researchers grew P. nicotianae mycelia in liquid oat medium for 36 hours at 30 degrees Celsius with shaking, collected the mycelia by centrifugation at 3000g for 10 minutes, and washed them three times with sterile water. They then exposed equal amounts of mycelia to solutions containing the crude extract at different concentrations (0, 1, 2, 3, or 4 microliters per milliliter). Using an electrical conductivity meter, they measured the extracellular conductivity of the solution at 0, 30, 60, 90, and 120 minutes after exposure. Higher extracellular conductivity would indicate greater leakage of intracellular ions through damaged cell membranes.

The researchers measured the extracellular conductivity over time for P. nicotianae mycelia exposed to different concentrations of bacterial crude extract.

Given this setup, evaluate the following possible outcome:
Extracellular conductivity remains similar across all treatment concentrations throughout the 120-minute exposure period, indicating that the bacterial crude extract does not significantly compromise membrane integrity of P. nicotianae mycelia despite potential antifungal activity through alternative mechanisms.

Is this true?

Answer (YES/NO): NO